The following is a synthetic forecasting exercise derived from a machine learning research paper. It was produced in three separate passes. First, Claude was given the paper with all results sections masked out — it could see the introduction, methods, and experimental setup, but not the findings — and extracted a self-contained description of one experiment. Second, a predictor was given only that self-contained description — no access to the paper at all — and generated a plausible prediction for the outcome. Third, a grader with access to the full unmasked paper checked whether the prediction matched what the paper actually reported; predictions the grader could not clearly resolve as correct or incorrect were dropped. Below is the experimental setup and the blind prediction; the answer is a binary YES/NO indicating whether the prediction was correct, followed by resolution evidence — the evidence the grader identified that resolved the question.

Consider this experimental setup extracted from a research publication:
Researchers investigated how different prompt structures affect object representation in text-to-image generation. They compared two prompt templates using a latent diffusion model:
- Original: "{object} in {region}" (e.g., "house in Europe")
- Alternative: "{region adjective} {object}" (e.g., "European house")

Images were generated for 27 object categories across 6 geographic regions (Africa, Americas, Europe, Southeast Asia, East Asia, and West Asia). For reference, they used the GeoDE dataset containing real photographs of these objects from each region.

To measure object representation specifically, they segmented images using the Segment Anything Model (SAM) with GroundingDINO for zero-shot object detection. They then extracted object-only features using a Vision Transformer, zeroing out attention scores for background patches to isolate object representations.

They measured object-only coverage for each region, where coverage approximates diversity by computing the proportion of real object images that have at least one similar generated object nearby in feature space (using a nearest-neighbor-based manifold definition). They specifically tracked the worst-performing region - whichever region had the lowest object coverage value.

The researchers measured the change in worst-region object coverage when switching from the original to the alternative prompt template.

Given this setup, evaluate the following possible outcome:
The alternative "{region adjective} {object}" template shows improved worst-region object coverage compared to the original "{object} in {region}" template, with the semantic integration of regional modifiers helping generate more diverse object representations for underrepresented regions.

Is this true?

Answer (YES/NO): NO